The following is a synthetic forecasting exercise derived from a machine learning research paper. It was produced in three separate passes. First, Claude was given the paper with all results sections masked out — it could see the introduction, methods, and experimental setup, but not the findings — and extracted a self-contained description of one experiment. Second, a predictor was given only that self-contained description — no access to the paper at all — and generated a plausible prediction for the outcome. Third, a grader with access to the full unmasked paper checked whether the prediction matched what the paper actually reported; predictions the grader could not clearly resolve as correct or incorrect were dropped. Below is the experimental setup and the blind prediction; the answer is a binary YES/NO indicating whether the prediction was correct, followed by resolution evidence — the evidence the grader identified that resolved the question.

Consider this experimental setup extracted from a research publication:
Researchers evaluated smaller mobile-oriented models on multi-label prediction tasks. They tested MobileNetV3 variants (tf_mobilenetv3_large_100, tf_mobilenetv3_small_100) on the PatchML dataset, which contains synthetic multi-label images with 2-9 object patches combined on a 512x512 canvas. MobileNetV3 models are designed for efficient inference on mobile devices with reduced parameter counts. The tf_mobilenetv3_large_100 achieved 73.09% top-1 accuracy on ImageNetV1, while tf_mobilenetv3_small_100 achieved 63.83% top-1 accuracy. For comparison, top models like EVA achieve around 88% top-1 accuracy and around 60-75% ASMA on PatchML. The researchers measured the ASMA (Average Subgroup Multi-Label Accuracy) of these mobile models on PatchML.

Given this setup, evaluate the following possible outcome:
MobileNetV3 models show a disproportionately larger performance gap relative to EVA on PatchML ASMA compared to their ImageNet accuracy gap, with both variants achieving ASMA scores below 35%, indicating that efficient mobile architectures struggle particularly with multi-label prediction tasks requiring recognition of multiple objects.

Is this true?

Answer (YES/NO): YES